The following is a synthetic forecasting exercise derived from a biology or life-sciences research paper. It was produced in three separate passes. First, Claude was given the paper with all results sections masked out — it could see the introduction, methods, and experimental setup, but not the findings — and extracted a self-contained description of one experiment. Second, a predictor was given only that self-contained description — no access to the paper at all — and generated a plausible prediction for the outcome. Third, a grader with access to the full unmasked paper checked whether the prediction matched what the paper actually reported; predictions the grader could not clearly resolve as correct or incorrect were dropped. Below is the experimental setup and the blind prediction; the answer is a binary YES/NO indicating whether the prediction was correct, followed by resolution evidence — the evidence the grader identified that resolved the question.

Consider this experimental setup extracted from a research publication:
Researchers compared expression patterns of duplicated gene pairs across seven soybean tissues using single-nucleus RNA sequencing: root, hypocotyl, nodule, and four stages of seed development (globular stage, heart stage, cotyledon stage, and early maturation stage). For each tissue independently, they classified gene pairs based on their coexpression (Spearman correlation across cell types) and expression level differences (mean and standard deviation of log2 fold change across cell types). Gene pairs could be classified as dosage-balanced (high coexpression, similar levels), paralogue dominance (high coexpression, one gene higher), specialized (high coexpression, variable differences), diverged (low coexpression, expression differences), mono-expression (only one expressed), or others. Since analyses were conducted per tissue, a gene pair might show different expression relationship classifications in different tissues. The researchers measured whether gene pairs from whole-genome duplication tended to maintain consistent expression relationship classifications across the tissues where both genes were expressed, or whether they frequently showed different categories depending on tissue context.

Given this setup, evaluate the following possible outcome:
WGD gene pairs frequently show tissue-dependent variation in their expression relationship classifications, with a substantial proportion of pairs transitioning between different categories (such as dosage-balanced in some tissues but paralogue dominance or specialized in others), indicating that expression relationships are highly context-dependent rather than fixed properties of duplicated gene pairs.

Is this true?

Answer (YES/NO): YES